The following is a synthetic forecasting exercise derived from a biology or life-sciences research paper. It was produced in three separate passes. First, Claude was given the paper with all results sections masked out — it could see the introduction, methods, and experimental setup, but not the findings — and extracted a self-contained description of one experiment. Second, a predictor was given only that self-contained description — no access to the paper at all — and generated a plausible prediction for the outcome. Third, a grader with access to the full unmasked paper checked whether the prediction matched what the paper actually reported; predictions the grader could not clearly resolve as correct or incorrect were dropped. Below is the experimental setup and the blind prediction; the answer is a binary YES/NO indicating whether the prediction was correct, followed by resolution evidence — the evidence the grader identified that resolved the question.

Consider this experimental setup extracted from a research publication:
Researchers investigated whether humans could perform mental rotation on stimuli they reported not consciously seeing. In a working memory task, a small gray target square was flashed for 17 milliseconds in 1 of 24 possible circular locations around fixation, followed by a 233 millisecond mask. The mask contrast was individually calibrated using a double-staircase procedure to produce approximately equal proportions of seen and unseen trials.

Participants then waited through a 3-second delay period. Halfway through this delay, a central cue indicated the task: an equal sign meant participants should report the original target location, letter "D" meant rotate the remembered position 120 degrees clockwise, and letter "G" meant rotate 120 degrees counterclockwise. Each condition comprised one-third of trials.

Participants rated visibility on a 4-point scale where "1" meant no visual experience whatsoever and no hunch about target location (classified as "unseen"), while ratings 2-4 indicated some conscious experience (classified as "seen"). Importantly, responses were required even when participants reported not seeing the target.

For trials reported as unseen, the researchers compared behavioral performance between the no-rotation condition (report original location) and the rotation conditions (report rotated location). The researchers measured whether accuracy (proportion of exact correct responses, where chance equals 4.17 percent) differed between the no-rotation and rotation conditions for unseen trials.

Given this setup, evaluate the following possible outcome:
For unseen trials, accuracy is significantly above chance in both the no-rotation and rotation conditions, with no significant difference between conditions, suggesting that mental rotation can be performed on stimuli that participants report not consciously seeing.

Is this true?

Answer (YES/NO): NO